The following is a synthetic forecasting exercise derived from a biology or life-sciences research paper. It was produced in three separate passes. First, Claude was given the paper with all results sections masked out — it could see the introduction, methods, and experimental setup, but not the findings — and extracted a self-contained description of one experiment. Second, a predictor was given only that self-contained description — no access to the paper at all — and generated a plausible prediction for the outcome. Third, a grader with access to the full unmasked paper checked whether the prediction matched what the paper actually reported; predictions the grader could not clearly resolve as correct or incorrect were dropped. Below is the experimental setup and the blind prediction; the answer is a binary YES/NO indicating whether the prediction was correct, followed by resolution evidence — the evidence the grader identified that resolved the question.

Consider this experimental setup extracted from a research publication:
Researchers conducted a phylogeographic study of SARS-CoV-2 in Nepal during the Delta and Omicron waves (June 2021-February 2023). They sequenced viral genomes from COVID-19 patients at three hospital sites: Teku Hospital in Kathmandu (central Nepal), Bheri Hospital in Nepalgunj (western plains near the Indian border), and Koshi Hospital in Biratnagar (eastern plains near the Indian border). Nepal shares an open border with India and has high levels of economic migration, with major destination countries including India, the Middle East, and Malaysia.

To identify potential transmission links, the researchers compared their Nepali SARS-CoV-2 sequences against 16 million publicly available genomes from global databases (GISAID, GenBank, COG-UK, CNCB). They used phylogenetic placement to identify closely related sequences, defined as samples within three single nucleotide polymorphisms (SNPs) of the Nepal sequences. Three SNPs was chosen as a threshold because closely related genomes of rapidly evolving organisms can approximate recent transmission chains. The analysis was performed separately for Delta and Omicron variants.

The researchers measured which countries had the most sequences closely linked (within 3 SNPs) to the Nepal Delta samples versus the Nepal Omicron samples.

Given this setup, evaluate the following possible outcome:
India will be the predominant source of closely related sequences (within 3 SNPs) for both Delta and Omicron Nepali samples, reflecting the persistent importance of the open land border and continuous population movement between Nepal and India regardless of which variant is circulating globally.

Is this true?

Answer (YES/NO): NO